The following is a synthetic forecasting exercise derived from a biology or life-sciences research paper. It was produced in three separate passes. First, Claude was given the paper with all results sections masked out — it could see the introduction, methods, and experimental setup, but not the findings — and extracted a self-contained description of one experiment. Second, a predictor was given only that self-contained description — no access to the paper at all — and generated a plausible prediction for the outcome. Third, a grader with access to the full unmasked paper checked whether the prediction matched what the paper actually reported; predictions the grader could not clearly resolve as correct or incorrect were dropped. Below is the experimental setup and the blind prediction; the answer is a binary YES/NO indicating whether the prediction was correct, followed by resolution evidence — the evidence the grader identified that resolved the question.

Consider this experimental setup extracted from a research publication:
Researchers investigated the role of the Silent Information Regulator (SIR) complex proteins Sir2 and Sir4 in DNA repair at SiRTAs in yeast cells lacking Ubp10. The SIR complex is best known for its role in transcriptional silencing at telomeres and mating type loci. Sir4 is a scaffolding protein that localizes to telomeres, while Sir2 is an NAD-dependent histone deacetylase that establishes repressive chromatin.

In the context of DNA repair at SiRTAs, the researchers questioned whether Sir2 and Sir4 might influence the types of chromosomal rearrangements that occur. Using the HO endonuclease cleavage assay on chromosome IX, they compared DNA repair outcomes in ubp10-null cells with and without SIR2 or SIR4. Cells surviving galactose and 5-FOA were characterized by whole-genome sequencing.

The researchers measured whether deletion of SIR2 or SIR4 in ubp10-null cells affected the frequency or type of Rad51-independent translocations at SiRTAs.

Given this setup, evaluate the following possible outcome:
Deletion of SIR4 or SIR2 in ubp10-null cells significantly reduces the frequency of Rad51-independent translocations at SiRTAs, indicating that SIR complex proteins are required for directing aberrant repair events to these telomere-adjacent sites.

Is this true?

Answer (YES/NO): YES